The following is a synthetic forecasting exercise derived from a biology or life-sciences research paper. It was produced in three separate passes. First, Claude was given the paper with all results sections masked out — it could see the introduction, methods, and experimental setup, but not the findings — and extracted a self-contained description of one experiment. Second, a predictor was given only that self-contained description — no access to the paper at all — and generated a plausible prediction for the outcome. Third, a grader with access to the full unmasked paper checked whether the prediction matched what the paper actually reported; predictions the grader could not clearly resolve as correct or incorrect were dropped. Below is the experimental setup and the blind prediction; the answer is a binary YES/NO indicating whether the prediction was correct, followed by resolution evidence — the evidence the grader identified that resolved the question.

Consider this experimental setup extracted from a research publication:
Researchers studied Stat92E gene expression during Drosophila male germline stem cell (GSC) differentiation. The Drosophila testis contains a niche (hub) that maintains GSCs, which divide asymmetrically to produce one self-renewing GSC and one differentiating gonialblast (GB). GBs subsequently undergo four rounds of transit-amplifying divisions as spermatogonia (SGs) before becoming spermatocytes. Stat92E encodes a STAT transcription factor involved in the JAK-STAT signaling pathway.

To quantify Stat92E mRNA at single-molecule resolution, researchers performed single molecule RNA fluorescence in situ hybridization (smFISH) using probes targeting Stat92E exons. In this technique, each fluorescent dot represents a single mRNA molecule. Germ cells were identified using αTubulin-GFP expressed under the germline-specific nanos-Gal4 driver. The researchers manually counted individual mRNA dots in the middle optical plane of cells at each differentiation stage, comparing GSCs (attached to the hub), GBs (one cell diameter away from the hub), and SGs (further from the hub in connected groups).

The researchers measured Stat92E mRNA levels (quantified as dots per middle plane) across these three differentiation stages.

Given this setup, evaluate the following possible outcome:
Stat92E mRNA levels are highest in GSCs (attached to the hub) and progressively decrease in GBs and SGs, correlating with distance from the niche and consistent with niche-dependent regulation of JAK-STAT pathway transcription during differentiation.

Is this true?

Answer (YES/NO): NO